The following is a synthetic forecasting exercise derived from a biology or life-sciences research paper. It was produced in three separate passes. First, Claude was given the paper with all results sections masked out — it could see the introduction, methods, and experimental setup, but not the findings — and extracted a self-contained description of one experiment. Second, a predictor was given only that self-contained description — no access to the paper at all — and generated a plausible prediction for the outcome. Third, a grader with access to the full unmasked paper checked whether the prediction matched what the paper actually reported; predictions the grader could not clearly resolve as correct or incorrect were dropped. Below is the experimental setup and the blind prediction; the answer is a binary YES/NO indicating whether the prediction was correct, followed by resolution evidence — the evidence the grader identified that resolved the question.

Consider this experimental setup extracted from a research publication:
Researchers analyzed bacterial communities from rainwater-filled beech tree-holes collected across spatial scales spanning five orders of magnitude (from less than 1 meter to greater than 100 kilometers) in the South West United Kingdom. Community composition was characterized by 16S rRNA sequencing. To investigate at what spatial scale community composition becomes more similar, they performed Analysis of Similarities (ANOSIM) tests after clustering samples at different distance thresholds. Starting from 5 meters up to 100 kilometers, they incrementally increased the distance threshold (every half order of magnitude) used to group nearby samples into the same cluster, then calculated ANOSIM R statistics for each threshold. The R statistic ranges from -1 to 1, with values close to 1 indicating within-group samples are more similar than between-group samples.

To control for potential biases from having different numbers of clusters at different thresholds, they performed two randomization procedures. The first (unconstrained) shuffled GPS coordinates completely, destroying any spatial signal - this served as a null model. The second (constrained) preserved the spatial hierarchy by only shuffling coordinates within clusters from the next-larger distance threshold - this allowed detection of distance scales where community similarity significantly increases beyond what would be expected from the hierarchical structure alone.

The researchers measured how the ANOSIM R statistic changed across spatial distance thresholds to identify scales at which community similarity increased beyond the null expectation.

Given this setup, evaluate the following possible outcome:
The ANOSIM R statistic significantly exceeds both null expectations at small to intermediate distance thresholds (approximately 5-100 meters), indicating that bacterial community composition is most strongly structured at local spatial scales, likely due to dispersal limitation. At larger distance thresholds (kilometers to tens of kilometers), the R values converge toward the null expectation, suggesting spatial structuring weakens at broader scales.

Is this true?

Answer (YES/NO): NO